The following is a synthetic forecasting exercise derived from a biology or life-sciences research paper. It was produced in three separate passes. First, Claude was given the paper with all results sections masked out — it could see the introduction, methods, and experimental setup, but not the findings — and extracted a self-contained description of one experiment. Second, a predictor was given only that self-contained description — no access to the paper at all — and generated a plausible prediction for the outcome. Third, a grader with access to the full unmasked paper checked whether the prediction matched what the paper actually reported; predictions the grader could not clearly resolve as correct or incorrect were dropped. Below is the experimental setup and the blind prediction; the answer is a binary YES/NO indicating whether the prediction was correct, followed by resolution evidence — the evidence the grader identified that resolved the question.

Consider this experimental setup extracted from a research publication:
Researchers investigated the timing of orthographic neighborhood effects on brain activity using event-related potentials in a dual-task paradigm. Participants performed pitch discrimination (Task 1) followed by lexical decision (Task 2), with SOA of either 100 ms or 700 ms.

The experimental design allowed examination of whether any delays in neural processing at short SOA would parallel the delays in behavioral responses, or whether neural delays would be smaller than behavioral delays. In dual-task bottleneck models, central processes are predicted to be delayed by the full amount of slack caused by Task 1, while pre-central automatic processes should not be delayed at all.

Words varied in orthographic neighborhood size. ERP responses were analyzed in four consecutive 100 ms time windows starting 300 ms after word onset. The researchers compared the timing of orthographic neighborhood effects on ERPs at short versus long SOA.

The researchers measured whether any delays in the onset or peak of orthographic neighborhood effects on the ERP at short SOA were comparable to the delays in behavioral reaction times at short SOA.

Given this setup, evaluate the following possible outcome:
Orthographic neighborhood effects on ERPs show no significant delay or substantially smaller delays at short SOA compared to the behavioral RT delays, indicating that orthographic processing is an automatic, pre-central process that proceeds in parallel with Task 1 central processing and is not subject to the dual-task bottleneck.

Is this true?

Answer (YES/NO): NO